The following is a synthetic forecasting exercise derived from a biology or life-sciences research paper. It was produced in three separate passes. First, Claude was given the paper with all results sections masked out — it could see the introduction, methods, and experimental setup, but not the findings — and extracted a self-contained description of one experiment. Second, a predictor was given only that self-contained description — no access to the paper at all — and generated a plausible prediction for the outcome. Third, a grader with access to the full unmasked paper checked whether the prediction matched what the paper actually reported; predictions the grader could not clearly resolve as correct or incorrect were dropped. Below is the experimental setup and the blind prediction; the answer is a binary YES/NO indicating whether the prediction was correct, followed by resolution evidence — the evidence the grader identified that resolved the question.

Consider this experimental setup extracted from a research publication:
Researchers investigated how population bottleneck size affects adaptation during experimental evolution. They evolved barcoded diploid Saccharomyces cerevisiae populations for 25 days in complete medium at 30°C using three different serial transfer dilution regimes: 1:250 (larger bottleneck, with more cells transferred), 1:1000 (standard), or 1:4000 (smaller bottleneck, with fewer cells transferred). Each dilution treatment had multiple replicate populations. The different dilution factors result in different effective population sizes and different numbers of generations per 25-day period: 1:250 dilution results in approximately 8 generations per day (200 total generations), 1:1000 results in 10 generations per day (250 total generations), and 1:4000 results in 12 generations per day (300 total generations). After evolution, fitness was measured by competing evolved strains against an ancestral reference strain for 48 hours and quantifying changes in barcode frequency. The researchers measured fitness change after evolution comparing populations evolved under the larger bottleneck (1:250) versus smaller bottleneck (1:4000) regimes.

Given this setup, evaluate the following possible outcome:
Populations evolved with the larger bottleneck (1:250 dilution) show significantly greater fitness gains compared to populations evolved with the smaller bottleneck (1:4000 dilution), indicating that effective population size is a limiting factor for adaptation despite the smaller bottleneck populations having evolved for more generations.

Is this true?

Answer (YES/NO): YES